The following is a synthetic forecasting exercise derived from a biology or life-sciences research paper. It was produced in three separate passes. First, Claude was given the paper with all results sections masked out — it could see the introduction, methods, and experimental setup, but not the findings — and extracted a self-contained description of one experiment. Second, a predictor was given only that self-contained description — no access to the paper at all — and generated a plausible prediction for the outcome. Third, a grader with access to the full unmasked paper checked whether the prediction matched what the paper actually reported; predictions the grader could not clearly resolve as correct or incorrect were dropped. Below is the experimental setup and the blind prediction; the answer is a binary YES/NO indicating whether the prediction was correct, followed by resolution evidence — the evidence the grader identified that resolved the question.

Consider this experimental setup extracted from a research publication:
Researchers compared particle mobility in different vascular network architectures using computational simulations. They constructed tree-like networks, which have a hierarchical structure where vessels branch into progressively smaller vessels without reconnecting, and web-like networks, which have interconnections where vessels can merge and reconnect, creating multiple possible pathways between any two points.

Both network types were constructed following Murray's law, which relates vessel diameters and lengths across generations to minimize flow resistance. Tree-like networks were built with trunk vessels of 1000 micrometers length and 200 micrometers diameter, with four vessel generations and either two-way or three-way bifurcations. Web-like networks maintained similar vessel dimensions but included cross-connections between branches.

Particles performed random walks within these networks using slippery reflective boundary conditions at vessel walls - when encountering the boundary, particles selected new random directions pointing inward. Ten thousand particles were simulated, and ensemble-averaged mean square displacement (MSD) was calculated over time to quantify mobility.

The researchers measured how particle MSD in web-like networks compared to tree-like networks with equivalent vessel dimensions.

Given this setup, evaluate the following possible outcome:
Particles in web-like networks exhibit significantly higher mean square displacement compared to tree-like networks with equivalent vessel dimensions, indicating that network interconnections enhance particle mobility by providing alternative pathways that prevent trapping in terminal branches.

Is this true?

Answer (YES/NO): NO